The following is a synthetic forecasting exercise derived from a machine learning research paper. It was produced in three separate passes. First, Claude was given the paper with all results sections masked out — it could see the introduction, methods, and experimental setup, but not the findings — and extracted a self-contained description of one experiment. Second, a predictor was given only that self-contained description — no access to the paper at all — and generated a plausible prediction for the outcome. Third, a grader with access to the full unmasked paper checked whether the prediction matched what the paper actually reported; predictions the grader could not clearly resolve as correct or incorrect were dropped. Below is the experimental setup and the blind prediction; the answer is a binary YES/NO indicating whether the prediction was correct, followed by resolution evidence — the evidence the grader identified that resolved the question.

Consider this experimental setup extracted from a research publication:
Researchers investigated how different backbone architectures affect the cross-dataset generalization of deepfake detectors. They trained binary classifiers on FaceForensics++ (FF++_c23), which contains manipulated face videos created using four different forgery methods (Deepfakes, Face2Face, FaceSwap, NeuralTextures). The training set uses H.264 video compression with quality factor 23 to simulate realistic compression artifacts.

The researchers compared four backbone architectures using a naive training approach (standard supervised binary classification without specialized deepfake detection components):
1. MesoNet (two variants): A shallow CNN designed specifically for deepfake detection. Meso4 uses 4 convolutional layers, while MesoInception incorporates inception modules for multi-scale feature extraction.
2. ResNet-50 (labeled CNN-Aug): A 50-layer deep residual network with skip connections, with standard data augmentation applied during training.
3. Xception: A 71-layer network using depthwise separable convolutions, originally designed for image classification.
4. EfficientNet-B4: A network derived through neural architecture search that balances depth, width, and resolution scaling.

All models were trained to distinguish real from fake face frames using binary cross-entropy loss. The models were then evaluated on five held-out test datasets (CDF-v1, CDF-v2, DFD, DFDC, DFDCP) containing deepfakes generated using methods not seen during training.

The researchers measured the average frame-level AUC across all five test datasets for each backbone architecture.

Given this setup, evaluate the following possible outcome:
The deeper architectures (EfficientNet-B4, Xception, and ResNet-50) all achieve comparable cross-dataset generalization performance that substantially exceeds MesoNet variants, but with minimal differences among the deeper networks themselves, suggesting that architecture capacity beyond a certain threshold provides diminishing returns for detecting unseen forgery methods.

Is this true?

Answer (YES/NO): NO